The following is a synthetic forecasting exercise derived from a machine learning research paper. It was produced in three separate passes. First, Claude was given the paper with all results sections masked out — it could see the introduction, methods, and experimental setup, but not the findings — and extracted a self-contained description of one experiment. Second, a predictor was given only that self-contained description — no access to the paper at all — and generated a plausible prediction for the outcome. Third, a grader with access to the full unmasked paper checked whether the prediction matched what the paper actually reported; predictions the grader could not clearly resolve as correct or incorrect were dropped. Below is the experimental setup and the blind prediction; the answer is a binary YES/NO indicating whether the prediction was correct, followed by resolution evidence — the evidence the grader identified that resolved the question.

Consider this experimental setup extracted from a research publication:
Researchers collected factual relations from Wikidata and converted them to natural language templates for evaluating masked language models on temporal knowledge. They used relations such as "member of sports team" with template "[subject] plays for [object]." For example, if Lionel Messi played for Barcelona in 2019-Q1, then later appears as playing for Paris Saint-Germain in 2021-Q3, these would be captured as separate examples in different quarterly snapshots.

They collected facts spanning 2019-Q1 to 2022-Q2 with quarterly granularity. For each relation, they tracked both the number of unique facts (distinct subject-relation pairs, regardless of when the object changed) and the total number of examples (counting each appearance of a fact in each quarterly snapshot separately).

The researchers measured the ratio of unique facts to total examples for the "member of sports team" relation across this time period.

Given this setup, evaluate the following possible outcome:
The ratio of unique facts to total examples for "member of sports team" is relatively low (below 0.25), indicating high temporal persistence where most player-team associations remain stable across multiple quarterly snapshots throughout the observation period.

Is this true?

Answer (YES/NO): YES